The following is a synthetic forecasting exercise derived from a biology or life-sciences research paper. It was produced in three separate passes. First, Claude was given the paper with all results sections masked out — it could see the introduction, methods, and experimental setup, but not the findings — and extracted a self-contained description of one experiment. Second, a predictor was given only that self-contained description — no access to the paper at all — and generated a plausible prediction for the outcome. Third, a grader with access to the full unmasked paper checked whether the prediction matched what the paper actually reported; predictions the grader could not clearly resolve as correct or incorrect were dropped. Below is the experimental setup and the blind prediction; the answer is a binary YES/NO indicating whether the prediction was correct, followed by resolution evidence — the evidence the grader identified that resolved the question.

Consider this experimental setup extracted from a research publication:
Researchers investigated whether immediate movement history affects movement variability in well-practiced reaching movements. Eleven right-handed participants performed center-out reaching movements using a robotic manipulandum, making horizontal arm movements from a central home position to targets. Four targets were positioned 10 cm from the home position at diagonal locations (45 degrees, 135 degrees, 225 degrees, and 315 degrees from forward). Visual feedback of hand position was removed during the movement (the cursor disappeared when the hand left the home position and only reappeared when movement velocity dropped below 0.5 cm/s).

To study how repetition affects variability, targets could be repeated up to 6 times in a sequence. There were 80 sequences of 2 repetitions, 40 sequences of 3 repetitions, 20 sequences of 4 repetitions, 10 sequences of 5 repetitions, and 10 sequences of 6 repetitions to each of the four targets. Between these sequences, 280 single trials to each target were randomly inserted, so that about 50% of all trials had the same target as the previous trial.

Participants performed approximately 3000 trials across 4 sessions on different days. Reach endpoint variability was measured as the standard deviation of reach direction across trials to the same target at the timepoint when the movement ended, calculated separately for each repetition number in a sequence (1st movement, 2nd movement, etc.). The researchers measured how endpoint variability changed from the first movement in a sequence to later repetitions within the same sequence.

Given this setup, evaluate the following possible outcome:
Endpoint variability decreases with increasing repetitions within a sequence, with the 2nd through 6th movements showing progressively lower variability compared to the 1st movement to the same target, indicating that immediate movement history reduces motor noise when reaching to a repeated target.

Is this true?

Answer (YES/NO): YES